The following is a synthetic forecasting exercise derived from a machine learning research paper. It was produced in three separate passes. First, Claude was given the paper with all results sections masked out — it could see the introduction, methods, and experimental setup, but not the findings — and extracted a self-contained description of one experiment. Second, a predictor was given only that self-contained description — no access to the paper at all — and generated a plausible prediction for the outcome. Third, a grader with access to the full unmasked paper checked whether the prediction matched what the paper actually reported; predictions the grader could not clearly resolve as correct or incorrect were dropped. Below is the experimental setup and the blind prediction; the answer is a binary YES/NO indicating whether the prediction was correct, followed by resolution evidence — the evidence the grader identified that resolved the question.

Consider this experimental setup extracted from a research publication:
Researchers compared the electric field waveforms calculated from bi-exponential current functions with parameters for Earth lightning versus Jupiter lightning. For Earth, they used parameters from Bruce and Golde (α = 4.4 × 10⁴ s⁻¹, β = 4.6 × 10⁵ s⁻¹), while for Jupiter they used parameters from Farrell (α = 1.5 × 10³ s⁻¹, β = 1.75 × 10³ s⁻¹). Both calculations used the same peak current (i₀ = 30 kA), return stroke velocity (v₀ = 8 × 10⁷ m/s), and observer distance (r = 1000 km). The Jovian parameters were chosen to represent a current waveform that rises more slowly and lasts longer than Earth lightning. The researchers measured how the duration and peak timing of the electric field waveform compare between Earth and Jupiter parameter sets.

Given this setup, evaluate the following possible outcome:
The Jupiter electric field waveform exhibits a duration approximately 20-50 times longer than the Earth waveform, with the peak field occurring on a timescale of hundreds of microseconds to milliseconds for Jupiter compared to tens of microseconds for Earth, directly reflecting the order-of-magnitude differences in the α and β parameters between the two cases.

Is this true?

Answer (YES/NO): NO